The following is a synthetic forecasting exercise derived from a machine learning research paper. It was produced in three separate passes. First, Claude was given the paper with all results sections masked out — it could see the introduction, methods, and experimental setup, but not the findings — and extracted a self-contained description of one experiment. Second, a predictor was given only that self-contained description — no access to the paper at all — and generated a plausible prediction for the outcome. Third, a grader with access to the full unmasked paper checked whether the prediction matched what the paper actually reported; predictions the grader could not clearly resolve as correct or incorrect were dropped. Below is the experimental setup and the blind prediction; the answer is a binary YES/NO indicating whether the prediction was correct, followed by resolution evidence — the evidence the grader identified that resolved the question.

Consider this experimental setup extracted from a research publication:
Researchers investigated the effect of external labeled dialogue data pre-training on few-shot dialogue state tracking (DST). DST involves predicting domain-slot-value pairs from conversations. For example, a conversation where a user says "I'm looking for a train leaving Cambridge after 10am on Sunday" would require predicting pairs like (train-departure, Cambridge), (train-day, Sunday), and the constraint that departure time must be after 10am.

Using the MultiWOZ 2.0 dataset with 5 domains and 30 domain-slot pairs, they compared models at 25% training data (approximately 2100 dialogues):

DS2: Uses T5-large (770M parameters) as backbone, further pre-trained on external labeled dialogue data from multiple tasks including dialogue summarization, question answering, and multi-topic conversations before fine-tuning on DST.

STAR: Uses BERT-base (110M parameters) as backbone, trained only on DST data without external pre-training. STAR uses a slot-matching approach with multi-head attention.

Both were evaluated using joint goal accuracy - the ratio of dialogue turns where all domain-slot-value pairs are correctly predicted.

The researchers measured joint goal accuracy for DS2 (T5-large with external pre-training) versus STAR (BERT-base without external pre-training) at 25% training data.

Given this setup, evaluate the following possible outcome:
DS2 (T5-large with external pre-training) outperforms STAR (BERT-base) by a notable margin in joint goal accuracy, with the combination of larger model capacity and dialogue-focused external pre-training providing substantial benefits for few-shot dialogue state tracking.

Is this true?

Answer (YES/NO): YES